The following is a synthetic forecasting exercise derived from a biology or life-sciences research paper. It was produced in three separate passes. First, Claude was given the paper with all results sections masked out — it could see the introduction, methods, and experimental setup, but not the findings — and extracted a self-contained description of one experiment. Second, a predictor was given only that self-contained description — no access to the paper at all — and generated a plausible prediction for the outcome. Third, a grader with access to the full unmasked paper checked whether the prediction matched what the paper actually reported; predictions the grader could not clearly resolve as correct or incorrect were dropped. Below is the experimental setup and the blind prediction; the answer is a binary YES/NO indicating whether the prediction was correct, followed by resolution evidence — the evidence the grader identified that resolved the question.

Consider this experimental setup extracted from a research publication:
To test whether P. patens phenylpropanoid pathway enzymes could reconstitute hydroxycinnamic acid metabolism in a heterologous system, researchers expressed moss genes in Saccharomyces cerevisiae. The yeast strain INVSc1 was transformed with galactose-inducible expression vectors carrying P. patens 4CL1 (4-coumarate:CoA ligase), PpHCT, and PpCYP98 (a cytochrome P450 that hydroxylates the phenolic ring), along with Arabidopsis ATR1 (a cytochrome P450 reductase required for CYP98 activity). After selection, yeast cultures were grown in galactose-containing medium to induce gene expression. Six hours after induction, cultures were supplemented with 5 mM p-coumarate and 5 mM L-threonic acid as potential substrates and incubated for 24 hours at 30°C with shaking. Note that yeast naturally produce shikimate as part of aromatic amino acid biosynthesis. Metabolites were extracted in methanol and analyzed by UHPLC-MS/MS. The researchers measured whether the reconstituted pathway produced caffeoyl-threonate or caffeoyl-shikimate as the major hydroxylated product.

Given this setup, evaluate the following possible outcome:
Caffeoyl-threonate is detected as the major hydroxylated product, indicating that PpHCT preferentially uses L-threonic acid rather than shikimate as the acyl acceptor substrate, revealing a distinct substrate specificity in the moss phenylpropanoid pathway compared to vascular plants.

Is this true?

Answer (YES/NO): NO